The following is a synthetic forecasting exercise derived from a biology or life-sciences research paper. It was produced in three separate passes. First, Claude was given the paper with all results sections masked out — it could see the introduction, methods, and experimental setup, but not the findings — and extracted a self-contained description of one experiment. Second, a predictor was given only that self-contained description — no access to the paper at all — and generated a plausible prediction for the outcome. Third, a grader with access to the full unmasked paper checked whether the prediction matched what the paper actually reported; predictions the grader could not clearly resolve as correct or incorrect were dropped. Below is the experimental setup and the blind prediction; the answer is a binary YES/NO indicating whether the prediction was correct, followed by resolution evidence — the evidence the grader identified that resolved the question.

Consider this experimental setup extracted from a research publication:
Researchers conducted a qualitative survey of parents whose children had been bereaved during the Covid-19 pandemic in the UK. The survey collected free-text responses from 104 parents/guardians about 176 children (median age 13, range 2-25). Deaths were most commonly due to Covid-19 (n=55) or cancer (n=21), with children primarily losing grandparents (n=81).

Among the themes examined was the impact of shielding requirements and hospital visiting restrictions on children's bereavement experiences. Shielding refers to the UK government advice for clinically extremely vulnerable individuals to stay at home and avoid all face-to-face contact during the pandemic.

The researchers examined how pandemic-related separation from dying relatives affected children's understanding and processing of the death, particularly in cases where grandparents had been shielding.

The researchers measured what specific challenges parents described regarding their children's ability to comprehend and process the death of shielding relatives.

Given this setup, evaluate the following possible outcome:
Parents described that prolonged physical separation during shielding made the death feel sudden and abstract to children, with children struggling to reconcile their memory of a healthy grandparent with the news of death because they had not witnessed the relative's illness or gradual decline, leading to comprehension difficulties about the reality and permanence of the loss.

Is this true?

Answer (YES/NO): NO